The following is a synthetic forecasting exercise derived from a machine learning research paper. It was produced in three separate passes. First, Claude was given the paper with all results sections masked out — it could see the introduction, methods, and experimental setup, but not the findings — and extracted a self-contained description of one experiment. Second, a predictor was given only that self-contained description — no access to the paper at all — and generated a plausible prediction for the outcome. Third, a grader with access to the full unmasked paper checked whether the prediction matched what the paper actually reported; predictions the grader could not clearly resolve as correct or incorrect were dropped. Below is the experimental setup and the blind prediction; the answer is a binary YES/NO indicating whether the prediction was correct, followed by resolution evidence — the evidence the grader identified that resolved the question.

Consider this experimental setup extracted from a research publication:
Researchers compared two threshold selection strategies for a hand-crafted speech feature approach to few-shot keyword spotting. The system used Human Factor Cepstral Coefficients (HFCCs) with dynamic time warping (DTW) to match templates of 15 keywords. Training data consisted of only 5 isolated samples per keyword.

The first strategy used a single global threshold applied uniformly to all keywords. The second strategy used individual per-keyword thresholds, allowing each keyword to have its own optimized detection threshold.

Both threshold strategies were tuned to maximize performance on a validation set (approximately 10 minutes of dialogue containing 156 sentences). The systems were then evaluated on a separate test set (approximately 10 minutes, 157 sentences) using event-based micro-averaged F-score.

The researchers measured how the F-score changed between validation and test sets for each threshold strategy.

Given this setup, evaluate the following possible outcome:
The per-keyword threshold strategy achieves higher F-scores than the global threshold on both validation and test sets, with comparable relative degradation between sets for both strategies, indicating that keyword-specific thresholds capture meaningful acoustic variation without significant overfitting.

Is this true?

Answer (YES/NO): NO